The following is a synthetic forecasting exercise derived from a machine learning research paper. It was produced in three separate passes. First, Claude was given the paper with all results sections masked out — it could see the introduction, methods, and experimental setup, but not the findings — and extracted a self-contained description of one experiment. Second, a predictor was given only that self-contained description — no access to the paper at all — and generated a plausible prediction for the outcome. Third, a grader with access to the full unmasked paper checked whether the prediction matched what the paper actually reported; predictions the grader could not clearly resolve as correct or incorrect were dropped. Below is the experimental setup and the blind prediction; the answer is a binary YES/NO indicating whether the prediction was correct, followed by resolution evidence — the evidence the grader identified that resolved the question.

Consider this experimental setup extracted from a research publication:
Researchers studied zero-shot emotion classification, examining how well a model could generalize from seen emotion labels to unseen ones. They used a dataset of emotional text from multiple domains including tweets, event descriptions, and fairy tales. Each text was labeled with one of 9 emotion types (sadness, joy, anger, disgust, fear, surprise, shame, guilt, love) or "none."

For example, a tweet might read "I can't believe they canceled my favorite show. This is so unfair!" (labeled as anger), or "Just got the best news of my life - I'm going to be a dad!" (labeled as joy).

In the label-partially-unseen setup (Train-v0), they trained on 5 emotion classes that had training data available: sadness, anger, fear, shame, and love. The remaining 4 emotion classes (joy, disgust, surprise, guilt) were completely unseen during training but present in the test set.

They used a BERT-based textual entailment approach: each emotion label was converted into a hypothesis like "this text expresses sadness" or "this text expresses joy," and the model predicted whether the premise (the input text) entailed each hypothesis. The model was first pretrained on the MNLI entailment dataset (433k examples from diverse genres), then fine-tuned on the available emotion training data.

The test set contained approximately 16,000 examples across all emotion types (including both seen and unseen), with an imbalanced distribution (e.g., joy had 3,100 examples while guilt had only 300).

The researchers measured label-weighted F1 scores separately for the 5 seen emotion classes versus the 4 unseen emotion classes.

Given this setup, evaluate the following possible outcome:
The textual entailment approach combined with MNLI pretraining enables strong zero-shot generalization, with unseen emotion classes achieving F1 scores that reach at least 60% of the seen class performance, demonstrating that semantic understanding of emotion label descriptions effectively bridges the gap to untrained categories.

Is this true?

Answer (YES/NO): YES